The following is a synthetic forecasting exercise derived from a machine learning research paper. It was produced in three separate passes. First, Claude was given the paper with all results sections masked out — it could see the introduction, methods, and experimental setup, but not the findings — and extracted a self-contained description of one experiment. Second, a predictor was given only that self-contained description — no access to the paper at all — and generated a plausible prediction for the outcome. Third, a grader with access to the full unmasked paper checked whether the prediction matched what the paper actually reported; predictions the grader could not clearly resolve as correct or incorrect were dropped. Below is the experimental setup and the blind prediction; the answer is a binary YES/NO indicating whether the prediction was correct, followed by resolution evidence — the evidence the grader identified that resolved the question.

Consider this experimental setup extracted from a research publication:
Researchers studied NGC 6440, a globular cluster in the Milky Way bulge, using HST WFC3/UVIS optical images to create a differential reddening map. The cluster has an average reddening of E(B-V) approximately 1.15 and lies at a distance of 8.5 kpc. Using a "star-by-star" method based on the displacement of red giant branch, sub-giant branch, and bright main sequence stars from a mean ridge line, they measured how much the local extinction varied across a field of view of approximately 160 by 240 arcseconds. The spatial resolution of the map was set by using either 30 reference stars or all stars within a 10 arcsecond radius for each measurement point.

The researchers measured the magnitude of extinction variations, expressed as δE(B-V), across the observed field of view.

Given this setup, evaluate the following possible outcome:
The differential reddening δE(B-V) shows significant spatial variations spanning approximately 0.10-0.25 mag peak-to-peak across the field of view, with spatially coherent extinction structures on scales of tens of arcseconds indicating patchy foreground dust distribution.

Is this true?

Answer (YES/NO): NO